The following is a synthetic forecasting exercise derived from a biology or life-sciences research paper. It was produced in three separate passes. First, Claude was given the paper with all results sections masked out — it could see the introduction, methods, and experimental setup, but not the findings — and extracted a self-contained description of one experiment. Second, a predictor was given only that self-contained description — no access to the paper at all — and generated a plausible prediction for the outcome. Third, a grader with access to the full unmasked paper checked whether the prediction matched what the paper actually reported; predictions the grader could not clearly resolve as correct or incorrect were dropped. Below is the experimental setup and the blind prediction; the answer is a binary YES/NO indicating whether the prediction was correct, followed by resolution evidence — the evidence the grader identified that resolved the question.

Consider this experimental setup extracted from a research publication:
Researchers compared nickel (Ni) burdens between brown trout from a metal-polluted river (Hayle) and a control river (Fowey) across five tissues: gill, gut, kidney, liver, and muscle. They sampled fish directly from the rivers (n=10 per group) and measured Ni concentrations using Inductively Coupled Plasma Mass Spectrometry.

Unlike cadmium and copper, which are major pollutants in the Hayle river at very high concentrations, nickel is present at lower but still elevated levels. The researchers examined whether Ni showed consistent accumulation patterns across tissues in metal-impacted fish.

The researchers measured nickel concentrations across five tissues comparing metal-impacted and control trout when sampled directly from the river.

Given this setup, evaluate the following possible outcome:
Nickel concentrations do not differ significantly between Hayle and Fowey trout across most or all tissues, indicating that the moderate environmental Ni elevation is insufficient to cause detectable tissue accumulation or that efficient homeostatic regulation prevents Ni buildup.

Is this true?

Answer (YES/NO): NO